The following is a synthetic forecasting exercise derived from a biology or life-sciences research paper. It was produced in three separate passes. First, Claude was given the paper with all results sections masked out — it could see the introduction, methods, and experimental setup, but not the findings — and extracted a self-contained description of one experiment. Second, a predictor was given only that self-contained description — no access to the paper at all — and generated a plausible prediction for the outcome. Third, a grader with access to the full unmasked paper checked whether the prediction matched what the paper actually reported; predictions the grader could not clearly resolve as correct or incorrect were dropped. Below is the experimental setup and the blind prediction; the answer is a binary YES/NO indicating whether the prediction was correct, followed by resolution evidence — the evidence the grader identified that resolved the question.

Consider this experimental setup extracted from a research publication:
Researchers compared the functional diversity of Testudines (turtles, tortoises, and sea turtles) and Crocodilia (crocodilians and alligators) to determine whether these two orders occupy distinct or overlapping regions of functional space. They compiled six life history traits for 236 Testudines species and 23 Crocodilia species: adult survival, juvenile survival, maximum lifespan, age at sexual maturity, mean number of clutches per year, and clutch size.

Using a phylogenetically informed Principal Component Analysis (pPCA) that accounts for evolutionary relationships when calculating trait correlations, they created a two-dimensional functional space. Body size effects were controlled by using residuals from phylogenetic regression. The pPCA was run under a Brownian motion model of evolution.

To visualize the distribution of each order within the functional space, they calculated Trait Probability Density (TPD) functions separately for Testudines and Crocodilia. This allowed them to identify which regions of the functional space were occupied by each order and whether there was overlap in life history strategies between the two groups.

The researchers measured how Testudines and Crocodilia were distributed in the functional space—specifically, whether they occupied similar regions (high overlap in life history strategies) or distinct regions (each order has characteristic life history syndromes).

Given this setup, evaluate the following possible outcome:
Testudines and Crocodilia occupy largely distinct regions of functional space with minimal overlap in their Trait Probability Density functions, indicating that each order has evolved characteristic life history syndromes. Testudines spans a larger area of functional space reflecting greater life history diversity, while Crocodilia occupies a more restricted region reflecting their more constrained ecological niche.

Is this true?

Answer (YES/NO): NO